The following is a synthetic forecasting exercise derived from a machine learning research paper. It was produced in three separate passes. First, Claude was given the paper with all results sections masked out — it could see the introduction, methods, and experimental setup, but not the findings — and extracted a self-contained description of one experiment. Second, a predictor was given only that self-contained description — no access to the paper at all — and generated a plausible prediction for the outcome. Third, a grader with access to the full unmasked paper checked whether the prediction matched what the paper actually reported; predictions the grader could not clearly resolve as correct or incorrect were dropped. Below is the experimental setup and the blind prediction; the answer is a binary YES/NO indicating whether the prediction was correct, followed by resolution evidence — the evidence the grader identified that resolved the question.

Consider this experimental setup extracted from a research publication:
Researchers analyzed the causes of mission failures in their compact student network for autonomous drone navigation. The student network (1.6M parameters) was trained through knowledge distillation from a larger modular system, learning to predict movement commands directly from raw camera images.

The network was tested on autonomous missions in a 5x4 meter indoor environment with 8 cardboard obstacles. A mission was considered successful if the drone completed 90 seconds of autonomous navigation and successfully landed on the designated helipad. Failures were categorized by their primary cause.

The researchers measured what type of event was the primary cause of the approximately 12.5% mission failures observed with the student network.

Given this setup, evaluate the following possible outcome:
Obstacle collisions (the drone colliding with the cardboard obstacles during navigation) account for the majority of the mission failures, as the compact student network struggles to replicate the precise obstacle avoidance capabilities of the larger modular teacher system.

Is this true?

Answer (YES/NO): YES